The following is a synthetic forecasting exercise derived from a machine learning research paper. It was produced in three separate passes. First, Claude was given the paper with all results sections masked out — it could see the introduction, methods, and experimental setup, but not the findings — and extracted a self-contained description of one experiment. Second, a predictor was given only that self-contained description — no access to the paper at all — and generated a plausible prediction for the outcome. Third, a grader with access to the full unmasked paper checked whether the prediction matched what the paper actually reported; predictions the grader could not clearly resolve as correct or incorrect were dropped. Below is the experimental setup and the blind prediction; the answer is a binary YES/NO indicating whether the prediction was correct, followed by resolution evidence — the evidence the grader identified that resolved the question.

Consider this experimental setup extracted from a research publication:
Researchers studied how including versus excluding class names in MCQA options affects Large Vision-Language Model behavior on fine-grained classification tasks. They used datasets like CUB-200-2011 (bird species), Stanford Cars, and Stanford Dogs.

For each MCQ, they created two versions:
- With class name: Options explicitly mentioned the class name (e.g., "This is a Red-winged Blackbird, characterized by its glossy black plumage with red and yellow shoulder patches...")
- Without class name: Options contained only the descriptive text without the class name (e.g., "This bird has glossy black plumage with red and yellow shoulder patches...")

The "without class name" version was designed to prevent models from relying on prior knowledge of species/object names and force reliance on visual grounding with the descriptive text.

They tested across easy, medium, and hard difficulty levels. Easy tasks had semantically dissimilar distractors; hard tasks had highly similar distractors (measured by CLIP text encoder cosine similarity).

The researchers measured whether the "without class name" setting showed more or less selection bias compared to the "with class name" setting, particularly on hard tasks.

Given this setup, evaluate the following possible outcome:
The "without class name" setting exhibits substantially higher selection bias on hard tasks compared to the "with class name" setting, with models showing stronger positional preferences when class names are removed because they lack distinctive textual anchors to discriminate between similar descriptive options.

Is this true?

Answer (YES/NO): YES